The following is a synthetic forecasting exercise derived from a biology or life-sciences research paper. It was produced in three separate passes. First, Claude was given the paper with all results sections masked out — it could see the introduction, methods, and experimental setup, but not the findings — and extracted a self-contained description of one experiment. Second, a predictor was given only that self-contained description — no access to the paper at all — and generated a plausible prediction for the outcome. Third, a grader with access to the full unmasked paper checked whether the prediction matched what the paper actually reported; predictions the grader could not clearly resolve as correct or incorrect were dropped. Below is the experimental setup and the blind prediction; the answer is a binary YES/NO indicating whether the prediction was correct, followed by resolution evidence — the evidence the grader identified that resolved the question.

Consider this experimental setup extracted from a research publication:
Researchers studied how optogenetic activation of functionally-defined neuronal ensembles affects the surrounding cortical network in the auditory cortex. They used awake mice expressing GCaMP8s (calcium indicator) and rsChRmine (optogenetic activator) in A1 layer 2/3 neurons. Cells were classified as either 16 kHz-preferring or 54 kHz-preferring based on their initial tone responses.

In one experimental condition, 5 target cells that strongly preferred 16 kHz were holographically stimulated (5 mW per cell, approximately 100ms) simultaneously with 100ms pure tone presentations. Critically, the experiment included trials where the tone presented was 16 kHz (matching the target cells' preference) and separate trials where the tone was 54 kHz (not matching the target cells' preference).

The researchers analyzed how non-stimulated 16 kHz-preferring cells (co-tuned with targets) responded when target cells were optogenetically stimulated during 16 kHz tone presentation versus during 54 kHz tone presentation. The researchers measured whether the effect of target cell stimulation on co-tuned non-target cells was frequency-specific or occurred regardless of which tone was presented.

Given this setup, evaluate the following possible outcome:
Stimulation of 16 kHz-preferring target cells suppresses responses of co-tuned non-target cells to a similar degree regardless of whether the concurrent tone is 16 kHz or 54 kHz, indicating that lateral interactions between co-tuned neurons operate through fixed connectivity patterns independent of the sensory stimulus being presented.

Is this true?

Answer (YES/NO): NO